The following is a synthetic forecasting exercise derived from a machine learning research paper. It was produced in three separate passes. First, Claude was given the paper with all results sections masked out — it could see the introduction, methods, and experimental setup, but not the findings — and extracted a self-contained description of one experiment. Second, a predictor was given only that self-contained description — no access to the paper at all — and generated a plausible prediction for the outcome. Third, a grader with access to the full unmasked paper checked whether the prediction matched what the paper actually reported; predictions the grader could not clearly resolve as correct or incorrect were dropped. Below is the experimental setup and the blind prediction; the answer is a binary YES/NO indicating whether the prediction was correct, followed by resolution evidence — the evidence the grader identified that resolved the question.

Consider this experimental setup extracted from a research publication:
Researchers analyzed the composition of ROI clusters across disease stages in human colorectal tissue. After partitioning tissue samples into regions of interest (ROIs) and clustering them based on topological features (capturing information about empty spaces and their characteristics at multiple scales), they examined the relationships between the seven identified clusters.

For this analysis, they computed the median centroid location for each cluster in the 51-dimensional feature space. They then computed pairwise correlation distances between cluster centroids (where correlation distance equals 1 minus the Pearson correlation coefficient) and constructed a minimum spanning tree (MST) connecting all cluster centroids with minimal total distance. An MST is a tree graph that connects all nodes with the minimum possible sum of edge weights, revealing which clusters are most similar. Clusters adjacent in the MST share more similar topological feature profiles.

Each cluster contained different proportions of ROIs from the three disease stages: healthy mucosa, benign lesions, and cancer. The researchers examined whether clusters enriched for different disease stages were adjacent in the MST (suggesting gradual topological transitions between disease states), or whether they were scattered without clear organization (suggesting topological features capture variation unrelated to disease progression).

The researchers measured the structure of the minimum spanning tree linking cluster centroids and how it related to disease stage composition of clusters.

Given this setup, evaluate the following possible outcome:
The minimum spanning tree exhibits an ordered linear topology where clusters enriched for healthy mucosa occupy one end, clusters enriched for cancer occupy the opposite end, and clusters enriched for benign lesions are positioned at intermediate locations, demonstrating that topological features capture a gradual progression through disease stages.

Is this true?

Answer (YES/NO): YES